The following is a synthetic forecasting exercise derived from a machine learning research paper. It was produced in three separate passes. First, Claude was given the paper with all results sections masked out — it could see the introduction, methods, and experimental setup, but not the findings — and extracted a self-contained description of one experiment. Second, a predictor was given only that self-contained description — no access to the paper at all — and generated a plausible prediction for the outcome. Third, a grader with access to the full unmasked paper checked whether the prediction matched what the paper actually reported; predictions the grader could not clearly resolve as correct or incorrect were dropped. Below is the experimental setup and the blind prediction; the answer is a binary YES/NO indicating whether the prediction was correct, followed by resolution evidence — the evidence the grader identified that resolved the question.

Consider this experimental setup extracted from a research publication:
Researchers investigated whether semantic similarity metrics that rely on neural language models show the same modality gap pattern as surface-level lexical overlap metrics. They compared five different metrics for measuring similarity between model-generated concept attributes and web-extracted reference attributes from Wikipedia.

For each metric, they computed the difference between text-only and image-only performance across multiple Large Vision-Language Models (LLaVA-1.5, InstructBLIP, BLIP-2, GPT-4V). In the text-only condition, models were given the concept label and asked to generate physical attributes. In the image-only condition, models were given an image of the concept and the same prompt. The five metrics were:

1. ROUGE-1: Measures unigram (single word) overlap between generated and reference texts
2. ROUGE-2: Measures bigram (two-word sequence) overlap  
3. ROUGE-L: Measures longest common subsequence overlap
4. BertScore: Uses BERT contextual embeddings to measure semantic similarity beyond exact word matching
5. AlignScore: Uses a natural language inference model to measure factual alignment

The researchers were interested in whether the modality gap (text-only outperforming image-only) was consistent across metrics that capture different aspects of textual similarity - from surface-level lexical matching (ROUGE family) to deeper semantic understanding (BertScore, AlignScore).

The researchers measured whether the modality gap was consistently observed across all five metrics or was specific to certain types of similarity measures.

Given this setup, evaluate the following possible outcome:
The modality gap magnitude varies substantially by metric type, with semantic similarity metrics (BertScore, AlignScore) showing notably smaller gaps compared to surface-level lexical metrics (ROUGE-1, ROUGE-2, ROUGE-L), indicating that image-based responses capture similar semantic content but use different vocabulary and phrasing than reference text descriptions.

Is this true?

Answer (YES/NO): NO